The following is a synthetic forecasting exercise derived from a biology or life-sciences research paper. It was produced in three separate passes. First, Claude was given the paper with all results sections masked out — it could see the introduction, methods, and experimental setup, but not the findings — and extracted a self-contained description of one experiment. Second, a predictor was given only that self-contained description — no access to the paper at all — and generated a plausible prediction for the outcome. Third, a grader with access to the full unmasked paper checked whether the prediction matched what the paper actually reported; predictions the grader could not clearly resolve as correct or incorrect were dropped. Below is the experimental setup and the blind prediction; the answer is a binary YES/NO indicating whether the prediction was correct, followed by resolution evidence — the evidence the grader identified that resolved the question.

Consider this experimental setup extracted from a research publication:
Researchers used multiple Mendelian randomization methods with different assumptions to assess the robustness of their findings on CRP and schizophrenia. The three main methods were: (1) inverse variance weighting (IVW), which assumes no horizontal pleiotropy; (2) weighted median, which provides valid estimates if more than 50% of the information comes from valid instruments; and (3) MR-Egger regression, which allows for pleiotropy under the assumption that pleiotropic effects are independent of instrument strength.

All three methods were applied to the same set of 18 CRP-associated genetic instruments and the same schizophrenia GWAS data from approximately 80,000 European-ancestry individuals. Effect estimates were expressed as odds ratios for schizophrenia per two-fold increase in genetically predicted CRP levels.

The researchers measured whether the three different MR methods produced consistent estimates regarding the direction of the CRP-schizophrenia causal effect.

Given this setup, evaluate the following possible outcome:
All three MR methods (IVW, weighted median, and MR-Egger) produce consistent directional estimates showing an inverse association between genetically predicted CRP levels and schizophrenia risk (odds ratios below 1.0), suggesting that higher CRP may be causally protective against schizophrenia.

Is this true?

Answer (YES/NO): YES